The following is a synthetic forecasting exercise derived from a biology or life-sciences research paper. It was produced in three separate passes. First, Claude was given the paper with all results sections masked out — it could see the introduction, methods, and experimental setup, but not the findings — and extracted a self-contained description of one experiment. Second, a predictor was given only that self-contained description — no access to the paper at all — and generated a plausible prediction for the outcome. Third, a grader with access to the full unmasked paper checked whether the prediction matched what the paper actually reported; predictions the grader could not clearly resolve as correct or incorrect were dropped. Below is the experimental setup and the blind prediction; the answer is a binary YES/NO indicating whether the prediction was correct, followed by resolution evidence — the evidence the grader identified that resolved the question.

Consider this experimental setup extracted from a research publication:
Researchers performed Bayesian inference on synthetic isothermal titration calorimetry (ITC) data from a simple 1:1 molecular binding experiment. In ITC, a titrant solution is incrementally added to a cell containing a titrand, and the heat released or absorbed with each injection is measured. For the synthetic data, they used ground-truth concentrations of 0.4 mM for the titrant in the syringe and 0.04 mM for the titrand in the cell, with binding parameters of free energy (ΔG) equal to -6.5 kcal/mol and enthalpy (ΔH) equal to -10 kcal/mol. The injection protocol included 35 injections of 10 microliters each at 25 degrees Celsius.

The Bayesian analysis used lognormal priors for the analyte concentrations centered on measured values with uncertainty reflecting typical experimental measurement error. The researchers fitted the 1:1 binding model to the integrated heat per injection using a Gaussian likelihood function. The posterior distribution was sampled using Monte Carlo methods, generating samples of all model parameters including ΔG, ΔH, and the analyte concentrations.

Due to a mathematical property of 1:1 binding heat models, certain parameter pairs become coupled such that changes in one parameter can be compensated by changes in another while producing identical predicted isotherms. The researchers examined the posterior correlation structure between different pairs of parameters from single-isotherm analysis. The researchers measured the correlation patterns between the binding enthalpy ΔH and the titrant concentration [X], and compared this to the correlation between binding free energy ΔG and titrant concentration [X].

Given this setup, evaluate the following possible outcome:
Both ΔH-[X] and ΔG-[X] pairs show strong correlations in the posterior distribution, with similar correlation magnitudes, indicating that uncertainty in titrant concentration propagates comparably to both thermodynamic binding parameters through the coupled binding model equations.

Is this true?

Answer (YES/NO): NO